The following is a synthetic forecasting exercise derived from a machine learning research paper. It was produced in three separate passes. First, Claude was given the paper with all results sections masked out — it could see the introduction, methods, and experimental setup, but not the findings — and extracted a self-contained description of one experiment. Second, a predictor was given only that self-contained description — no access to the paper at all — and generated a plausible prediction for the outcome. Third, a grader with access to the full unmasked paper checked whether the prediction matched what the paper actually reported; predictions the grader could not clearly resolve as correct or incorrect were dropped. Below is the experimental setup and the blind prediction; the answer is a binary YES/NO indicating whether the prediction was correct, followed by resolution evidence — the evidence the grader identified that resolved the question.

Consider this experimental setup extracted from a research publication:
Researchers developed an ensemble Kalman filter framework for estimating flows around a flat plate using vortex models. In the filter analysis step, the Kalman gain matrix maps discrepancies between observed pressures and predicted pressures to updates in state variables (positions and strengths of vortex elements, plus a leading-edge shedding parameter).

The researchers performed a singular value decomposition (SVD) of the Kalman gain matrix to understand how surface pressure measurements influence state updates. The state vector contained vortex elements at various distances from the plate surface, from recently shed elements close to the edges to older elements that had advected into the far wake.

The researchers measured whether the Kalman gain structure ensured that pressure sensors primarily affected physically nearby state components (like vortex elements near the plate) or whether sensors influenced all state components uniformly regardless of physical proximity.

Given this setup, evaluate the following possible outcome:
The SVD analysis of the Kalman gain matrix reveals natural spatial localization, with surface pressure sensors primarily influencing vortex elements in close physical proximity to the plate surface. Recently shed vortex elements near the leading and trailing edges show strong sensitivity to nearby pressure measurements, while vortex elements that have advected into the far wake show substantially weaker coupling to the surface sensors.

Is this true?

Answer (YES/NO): NO